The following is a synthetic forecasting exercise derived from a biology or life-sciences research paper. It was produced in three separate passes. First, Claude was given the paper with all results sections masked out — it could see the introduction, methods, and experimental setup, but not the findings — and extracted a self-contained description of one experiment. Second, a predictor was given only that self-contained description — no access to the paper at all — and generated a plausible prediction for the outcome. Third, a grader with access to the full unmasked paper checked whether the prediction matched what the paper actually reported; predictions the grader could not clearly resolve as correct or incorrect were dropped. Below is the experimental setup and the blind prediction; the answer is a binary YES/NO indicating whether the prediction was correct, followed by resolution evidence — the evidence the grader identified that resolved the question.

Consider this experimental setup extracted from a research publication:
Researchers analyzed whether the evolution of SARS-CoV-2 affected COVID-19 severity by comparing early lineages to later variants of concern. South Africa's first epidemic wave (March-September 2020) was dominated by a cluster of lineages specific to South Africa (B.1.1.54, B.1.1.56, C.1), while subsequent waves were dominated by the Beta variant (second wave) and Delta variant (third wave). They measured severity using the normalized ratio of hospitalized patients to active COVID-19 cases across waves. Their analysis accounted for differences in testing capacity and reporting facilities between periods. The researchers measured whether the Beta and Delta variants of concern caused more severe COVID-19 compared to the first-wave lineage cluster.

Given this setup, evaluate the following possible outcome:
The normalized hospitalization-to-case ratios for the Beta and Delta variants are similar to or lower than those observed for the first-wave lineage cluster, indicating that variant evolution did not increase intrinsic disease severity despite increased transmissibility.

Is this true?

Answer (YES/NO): NO